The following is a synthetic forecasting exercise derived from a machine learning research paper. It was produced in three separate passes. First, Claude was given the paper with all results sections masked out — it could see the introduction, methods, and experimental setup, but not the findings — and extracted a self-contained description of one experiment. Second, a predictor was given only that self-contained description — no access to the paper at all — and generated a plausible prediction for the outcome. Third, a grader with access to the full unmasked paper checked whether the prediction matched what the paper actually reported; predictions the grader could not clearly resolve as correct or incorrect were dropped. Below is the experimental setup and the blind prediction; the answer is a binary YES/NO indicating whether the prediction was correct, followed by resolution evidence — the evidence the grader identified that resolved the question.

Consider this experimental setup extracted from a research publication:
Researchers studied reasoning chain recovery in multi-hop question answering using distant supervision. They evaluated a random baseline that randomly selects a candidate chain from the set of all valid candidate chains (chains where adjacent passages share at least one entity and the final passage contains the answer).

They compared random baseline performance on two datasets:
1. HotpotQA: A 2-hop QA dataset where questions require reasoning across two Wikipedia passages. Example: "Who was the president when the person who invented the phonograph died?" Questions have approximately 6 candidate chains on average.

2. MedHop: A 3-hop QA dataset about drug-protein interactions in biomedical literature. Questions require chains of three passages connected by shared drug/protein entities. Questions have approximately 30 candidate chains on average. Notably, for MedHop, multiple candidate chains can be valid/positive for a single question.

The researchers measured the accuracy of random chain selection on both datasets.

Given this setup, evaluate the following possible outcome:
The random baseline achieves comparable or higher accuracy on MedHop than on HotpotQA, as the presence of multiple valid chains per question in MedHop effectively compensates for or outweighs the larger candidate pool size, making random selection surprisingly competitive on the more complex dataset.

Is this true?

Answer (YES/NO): YES